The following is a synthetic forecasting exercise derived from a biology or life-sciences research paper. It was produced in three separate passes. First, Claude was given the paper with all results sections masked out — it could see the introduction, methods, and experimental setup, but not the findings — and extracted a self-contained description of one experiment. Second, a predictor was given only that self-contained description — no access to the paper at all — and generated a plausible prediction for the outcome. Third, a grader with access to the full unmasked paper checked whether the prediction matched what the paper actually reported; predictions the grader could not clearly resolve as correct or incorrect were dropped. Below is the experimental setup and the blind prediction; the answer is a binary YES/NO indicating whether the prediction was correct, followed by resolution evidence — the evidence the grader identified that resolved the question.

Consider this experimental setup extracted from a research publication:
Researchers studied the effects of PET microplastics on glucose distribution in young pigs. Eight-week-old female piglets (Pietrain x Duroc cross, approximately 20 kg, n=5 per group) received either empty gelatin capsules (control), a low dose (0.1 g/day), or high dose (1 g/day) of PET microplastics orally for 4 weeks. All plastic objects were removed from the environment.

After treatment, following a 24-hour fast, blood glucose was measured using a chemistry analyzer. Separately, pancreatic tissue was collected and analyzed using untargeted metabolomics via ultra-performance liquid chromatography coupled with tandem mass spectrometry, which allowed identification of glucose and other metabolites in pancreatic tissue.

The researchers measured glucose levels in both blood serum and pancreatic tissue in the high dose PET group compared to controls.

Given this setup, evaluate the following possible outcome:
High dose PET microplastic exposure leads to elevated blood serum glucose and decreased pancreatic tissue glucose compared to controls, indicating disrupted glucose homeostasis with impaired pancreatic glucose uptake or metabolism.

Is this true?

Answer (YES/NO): NO